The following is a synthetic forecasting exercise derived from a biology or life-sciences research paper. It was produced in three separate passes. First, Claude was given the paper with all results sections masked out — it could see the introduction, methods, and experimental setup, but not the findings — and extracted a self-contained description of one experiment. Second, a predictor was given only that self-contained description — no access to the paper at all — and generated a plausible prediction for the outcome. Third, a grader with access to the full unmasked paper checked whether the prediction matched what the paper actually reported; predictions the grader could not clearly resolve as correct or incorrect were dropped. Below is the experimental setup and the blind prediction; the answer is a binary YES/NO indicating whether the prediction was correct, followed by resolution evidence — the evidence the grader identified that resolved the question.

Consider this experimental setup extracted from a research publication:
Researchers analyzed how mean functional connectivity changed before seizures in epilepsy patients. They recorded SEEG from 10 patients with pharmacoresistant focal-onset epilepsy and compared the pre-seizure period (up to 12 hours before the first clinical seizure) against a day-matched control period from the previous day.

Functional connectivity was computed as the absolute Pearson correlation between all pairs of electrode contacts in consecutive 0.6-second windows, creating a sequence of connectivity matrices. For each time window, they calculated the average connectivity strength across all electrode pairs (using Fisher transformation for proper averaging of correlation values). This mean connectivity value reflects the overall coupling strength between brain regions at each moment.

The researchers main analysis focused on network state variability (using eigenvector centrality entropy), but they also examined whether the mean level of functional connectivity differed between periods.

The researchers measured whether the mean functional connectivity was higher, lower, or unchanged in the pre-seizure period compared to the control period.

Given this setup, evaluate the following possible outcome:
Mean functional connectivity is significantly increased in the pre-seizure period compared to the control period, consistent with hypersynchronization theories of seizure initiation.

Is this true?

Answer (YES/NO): NO